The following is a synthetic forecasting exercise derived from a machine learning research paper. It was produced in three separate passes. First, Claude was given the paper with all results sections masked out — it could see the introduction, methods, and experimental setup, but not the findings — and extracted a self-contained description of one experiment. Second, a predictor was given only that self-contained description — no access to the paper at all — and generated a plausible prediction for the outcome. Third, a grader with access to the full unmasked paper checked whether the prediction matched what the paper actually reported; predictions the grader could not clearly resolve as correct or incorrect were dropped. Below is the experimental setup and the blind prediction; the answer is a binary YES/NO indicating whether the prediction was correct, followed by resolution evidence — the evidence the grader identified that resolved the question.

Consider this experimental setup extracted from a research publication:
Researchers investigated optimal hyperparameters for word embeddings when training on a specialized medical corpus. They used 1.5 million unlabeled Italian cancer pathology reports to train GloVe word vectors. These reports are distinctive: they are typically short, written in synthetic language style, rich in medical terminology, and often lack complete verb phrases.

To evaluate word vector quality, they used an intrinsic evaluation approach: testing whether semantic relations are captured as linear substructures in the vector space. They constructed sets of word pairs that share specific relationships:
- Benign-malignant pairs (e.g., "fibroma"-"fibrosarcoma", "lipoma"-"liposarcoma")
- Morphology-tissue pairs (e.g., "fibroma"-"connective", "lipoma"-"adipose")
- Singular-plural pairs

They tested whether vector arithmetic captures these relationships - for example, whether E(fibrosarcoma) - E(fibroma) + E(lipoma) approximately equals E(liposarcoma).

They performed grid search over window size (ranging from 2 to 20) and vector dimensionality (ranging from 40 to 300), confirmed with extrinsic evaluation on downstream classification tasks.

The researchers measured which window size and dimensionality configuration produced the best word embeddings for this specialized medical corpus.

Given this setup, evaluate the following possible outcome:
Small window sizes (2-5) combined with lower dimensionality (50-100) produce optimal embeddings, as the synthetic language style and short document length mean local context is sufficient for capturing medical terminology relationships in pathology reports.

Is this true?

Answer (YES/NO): NO